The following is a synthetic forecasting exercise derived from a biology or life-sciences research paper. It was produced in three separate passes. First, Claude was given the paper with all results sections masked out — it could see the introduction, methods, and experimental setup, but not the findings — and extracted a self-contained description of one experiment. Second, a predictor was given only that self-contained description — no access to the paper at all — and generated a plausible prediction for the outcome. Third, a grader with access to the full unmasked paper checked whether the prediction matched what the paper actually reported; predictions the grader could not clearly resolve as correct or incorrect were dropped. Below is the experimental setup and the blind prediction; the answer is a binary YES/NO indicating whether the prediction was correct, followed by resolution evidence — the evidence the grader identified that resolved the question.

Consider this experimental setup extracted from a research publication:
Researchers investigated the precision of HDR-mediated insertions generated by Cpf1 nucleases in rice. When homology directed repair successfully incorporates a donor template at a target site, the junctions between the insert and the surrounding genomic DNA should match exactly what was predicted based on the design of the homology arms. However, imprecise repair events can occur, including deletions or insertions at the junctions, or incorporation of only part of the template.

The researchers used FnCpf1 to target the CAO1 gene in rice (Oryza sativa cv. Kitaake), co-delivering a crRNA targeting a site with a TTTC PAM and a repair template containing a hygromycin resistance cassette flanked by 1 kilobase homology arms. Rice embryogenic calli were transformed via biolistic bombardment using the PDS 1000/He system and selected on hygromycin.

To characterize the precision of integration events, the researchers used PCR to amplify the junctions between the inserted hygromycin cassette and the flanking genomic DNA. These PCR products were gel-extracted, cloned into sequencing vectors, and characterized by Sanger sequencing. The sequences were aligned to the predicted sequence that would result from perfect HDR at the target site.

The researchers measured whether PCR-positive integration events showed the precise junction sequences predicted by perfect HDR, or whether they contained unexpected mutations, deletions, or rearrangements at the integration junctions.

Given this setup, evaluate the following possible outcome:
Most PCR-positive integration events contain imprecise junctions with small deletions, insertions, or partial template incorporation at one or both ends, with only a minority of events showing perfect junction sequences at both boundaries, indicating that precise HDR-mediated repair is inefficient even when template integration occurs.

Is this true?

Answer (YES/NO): NO